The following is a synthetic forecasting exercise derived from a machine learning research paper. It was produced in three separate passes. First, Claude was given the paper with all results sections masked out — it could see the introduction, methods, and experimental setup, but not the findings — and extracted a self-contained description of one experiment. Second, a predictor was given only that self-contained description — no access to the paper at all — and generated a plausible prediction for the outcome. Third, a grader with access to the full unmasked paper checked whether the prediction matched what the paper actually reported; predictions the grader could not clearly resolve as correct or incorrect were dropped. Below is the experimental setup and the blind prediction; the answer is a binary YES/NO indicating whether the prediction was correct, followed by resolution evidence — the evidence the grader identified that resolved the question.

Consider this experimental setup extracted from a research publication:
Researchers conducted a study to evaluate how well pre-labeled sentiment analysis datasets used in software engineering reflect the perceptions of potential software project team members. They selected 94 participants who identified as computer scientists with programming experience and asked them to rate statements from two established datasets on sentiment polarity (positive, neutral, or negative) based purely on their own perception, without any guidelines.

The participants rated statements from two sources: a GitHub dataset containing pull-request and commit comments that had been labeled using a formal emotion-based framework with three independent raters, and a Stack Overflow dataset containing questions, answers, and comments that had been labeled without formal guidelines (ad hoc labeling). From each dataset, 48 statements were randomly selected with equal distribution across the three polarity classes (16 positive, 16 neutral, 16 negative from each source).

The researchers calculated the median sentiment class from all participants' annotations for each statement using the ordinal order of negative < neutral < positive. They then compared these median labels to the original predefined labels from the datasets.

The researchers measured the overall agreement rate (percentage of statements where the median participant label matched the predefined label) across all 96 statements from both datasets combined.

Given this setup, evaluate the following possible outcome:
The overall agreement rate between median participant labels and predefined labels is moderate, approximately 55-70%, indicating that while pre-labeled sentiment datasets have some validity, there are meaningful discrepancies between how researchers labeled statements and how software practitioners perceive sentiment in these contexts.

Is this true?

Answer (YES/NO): YES